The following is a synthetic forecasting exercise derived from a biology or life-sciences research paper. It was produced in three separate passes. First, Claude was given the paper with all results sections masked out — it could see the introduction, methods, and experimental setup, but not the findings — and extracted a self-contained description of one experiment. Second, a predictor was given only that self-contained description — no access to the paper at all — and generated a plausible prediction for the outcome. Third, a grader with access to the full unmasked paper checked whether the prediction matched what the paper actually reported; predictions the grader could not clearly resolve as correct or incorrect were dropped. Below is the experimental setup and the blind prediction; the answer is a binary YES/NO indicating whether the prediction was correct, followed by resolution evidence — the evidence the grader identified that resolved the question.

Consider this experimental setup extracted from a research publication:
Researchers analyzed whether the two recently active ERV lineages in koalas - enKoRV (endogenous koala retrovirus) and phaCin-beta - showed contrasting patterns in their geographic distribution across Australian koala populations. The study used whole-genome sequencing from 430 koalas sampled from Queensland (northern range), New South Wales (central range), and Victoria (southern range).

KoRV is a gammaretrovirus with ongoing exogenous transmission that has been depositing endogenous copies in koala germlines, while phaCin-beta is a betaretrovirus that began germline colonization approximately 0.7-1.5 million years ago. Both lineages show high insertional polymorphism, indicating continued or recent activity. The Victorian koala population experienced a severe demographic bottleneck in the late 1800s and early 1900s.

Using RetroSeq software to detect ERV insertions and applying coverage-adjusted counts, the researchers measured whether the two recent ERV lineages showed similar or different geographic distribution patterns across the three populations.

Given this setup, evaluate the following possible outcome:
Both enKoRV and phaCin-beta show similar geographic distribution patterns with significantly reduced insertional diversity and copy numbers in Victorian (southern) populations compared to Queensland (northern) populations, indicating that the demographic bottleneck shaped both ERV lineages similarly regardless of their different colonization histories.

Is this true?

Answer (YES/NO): NO